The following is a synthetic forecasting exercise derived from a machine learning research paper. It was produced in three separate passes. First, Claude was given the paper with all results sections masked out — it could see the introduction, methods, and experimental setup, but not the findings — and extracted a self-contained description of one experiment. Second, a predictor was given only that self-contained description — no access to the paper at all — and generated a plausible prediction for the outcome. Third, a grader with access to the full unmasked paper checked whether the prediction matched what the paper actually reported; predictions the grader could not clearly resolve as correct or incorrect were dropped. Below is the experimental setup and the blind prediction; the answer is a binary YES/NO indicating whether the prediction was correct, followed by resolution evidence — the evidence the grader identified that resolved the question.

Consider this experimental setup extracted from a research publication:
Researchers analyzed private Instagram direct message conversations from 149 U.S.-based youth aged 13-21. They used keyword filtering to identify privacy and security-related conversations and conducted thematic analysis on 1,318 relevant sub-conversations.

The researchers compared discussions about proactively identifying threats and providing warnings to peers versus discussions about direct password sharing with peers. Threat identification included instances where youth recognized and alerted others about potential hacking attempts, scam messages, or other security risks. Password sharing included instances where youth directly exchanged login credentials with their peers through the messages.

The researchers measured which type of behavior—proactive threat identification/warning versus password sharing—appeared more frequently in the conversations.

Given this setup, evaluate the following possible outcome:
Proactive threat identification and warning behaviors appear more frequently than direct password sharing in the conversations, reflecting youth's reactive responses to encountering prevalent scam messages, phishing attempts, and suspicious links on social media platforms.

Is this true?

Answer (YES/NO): NO